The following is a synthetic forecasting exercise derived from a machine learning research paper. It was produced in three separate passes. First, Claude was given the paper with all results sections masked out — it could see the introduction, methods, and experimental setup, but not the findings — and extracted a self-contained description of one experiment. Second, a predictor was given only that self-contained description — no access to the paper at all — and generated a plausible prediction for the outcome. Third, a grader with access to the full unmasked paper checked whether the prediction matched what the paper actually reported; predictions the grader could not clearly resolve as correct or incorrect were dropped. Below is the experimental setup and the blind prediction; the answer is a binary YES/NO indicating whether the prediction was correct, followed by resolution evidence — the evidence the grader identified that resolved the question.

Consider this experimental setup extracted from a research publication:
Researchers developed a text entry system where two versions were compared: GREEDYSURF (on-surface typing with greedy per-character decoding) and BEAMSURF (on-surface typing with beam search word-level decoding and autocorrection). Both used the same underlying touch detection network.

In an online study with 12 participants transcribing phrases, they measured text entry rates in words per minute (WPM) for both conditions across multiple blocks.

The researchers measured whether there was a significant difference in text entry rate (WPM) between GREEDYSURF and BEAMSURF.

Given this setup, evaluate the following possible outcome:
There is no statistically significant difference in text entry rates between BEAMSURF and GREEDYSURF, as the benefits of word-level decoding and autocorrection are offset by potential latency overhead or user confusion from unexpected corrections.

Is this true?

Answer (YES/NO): YES